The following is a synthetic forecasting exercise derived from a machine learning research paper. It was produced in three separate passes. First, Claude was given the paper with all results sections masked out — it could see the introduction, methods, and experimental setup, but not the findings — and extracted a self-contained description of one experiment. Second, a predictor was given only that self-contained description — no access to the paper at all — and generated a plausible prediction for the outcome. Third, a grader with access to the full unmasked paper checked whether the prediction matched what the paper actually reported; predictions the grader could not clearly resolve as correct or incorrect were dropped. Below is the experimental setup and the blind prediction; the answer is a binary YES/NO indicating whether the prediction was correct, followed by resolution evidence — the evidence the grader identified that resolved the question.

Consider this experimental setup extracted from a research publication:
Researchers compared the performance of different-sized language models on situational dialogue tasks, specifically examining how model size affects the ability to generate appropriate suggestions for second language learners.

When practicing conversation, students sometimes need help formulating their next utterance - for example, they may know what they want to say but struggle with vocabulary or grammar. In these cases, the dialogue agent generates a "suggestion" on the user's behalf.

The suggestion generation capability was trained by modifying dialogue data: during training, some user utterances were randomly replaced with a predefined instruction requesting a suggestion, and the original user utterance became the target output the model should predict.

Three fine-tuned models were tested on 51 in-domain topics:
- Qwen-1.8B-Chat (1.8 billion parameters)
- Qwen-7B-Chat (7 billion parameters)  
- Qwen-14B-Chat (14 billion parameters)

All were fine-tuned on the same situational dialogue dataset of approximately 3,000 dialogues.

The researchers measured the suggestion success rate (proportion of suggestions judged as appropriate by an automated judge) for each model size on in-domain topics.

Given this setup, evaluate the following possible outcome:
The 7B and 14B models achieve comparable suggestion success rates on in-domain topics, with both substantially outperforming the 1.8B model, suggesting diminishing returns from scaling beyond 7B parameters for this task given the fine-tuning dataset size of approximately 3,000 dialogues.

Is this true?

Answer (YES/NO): YES